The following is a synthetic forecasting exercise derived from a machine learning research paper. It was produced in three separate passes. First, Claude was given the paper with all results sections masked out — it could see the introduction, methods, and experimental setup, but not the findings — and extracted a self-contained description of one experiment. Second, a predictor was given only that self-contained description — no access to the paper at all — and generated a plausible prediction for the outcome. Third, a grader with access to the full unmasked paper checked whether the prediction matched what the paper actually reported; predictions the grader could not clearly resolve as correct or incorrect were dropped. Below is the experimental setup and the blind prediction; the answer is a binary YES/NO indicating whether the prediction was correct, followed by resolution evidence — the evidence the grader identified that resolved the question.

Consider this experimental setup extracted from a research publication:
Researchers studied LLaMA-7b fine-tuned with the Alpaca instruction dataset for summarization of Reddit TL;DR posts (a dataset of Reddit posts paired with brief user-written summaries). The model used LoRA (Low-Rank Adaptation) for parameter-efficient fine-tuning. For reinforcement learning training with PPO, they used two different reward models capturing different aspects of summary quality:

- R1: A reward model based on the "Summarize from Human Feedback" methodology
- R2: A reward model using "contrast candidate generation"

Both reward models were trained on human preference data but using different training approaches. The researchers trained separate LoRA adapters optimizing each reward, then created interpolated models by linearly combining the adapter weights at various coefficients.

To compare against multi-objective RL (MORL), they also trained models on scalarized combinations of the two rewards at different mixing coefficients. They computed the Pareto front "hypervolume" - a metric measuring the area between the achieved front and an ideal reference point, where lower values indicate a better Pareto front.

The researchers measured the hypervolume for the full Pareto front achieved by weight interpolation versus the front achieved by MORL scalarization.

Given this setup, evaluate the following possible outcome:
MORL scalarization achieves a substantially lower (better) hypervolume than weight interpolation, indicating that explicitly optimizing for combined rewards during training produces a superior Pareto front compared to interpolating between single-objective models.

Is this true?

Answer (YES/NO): NO